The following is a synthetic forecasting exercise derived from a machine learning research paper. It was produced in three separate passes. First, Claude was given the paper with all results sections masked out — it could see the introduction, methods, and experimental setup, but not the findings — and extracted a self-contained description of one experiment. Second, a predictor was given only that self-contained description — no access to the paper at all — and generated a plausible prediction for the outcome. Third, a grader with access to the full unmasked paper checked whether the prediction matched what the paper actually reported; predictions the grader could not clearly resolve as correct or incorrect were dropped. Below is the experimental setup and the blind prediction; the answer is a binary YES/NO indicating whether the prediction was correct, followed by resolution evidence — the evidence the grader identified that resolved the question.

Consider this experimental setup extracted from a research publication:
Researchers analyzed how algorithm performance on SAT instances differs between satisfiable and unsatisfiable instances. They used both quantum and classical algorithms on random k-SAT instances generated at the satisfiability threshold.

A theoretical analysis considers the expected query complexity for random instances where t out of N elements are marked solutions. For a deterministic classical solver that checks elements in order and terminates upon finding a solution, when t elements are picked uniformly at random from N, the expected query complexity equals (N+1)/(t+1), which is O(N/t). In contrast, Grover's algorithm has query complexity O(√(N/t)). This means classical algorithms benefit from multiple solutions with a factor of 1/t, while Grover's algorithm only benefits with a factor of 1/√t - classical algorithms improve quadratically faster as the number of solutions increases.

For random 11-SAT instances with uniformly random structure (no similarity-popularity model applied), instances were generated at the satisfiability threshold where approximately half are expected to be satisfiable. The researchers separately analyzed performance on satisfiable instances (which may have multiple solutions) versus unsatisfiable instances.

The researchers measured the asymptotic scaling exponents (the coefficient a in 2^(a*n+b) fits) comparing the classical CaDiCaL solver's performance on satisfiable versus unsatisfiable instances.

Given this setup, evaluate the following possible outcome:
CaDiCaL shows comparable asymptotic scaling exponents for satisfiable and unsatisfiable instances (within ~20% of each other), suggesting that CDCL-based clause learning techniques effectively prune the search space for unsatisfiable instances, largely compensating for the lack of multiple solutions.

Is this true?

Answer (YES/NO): NO